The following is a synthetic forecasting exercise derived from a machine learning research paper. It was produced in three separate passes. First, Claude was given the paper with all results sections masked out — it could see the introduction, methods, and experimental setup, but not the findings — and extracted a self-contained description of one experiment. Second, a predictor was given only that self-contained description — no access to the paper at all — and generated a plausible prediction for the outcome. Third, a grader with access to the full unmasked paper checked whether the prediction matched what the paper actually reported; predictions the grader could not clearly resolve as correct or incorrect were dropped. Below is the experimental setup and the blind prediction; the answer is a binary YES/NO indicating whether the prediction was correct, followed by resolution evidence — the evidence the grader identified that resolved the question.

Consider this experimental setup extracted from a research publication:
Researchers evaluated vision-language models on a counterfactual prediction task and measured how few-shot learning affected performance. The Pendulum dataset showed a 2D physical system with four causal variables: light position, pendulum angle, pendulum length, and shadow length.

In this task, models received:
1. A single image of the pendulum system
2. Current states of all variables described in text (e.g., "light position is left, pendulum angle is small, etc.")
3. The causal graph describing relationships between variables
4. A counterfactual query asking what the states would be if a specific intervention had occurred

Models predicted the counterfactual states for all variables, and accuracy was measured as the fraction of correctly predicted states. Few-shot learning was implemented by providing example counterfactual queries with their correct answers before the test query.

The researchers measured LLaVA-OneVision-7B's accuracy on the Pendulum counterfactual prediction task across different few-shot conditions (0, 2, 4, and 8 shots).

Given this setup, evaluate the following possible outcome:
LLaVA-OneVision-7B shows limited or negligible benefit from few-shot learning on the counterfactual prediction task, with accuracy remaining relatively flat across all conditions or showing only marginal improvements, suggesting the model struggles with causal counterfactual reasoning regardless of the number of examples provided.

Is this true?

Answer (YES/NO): YES